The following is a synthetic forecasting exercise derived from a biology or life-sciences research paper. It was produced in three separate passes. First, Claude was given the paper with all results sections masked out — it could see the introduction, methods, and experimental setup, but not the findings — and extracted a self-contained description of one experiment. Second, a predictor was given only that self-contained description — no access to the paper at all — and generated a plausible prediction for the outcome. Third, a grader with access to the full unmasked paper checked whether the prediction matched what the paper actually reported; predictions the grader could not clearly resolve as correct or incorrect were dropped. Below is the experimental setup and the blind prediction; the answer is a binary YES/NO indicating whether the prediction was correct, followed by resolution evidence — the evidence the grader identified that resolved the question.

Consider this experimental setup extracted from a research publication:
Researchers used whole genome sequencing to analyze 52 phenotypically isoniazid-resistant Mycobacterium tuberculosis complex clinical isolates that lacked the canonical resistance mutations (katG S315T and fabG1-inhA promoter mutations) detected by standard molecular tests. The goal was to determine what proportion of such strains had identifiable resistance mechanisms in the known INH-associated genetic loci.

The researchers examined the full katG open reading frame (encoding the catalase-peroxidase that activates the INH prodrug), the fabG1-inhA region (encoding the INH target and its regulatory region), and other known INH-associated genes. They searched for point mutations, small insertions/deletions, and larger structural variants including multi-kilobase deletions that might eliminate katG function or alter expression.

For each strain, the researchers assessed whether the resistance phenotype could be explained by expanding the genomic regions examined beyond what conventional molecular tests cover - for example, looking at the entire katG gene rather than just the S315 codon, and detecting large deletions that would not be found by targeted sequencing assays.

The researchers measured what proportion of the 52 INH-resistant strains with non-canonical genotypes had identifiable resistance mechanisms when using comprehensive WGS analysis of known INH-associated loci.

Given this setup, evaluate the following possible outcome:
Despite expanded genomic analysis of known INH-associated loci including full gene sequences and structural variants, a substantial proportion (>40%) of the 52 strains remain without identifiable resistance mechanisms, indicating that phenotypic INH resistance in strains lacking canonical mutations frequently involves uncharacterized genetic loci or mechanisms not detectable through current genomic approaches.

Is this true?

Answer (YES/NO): NO